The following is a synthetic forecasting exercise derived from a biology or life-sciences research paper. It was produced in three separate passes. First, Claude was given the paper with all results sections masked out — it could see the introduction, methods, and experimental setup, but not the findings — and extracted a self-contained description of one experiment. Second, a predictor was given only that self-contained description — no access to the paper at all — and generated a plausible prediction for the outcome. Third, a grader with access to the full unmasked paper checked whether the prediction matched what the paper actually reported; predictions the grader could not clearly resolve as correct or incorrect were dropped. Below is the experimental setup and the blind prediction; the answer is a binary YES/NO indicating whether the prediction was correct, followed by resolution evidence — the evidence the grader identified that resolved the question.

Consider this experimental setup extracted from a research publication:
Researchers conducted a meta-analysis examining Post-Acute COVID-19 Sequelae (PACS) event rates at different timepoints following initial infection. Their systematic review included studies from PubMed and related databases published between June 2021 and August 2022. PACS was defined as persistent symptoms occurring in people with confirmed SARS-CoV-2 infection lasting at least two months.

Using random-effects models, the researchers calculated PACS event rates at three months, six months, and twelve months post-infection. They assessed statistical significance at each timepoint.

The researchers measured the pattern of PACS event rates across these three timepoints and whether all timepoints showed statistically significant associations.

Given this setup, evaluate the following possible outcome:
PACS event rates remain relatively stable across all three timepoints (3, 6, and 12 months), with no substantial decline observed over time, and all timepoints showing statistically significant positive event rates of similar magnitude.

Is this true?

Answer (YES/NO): NO